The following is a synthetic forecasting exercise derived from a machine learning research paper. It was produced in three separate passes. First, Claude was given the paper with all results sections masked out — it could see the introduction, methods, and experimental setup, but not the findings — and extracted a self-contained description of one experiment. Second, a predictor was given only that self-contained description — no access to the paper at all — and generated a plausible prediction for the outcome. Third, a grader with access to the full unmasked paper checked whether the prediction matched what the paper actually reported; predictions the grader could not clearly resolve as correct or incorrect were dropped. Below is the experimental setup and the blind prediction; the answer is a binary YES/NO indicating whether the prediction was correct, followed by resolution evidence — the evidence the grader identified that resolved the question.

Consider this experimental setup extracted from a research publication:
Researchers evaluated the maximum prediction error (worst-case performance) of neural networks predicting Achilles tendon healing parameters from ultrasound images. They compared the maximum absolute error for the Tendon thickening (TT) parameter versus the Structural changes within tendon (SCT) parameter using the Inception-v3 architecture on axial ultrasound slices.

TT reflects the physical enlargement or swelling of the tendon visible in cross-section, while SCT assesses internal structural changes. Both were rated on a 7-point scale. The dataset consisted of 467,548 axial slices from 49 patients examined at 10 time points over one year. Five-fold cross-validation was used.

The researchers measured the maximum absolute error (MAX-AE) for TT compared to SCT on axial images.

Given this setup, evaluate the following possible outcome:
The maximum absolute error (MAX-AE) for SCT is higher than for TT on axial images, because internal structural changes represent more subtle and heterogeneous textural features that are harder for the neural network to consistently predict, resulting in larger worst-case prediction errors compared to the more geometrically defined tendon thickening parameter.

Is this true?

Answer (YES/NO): YES